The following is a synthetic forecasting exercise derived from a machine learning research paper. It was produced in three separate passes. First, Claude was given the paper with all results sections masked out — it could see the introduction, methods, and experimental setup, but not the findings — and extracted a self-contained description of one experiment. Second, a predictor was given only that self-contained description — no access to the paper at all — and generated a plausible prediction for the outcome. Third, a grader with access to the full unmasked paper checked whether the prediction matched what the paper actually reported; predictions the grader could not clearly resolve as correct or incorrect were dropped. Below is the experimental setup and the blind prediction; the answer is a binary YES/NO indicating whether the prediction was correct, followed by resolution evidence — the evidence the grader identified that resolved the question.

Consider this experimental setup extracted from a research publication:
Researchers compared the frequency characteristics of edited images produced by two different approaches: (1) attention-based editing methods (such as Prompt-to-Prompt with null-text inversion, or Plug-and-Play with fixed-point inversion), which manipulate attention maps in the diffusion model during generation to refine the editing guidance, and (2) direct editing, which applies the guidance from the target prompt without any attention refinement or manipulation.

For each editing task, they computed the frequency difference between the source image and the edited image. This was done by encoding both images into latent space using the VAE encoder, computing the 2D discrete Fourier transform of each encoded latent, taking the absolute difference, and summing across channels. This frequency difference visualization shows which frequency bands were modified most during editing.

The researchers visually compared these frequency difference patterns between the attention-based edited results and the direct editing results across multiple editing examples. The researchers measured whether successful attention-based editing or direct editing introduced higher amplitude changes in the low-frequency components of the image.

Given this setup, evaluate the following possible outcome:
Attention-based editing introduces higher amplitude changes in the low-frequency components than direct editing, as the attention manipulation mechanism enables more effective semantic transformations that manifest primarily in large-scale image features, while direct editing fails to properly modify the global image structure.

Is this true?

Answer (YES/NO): NO